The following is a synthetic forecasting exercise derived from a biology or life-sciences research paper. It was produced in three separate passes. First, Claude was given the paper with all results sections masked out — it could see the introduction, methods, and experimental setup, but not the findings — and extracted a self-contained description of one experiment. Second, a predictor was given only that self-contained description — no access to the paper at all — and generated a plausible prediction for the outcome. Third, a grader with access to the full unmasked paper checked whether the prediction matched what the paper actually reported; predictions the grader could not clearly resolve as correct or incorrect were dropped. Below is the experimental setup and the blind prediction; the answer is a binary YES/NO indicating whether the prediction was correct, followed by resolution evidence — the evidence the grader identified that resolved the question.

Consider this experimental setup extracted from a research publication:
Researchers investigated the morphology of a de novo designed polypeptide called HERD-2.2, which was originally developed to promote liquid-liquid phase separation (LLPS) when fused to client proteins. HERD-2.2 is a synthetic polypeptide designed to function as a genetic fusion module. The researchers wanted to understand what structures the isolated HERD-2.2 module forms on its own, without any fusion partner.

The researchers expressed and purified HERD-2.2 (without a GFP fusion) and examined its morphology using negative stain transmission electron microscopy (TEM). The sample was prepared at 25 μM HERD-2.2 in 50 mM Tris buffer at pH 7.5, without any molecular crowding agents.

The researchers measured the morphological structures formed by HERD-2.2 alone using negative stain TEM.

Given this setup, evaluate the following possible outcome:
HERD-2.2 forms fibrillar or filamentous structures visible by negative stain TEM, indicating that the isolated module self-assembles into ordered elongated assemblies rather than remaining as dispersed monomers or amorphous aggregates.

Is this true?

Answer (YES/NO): YES